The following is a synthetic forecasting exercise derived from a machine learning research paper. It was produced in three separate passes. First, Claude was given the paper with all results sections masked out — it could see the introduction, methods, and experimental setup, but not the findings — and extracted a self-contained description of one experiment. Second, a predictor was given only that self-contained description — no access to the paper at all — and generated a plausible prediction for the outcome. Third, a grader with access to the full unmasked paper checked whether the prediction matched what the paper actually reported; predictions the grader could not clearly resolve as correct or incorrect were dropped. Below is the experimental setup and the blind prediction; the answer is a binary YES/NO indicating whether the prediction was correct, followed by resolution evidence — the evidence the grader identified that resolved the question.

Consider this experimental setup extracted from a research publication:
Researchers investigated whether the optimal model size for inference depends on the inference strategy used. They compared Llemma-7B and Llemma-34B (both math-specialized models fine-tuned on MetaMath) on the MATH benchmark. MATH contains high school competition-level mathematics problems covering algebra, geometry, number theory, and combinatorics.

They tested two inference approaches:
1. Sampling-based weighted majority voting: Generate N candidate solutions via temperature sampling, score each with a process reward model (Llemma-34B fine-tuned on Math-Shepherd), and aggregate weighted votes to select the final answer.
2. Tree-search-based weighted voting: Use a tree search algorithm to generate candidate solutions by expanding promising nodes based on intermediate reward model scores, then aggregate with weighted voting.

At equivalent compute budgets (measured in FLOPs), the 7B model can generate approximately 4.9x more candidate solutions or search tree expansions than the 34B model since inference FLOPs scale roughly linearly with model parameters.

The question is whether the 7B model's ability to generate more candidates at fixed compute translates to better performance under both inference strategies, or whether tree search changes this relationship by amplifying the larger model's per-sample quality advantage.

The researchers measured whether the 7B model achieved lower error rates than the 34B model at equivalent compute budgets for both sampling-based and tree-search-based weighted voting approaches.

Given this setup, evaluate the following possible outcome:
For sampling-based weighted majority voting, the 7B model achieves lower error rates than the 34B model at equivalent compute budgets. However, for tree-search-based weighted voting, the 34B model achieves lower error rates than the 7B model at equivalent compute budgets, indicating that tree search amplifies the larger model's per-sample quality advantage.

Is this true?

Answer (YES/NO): NO